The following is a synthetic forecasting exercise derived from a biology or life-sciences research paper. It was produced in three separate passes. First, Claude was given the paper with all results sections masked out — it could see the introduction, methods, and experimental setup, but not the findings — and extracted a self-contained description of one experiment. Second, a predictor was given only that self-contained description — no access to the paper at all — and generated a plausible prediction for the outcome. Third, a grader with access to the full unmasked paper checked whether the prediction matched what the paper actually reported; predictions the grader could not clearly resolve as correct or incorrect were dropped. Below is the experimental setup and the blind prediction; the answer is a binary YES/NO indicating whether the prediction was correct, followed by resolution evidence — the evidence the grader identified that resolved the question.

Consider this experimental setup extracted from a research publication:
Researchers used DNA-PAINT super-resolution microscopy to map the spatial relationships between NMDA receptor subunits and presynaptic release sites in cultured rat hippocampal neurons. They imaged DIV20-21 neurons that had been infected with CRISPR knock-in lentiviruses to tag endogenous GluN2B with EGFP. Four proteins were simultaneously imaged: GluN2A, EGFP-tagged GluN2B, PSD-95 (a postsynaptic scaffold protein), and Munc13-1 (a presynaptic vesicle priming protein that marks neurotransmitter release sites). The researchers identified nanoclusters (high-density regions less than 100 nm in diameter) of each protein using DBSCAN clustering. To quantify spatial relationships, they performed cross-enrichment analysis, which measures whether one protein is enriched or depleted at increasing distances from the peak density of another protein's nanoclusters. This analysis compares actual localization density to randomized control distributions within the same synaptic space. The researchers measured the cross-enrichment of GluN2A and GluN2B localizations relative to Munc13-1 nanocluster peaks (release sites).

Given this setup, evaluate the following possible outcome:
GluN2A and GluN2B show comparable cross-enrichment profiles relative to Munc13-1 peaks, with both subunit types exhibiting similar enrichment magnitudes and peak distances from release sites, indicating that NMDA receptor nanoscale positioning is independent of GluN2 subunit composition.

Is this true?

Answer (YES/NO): NO